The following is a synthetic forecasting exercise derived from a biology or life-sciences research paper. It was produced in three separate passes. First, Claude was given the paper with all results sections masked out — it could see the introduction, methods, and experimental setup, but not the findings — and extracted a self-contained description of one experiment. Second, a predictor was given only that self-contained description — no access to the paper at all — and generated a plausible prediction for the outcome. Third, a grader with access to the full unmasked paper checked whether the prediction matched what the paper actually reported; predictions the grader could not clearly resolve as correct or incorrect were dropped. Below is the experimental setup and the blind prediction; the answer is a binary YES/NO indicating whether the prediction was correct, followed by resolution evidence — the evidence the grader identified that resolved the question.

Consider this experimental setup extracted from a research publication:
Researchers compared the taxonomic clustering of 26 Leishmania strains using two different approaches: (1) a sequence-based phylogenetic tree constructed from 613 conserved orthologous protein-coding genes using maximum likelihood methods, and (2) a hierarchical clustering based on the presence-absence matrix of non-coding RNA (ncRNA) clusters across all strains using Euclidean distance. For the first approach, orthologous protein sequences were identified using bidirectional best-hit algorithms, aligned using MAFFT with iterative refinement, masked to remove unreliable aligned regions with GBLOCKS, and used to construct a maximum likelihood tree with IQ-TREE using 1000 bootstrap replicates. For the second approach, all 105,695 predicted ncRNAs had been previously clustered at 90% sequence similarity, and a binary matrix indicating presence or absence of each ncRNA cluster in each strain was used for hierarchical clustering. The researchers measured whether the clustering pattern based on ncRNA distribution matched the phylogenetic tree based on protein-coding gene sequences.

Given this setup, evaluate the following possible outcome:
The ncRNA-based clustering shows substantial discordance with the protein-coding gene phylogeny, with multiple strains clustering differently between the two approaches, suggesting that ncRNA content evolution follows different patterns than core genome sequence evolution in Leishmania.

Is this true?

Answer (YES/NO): NO